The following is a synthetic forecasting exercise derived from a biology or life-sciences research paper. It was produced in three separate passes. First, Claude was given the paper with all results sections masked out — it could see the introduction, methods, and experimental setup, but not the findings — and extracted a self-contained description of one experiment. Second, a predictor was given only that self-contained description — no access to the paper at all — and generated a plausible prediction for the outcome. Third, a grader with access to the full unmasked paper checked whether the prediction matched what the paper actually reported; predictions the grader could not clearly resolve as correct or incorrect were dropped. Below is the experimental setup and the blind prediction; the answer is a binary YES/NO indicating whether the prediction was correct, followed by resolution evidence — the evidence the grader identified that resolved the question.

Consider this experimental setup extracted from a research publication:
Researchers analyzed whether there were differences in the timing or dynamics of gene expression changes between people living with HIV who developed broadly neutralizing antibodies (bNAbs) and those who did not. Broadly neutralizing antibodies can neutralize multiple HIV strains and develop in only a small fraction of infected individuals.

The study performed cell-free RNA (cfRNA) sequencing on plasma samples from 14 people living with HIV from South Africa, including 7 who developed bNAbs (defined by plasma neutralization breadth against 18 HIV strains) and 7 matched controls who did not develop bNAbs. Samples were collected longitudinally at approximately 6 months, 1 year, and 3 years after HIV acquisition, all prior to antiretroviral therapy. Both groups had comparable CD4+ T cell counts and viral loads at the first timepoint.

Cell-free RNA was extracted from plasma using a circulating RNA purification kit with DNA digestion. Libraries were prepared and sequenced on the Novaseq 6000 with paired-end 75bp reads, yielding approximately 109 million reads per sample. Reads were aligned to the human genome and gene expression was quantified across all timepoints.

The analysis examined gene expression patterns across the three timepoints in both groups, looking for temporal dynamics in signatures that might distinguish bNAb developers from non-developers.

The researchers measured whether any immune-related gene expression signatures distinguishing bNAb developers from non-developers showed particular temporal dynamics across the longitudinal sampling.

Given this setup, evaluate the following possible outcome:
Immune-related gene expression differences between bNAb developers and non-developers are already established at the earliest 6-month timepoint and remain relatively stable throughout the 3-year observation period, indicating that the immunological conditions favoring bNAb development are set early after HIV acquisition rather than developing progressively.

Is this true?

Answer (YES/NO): NO